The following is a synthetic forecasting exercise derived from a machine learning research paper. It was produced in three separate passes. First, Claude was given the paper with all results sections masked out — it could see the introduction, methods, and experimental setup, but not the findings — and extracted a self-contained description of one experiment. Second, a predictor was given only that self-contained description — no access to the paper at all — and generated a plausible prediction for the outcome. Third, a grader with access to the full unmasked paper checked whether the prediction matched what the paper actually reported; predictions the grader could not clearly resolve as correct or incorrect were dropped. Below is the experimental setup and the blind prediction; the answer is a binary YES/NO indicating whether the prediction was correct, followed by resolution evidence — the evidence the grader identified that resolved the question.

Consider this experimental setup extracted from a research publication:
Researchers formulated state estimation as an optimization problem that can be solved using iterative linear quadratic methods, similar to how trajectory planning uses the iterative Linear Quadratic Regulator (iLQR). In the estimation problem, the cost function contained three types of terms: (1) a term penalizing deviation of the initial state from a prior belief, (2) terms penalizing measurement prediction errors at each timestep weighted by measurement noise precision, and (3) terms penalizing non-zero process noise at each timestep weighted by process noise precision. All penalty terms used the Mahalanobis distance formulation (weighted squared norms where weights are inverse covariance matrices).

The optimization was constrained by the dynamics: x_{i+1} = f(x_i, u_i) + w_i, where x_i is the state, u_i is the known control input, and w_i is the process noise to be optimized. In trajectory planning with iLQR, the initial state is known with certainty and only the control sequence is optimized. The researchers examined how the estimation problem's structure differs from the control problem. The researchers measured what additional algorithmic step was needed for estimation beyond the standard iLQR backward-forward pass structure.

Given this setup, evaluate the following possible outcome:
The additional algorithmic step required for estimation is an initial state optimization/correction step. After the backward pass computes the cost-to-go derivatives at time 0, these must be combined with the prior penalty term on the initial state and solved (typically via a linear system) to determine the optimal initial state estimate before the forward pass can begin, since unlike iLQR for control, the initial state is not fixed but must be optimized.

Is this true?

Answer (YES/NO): YES